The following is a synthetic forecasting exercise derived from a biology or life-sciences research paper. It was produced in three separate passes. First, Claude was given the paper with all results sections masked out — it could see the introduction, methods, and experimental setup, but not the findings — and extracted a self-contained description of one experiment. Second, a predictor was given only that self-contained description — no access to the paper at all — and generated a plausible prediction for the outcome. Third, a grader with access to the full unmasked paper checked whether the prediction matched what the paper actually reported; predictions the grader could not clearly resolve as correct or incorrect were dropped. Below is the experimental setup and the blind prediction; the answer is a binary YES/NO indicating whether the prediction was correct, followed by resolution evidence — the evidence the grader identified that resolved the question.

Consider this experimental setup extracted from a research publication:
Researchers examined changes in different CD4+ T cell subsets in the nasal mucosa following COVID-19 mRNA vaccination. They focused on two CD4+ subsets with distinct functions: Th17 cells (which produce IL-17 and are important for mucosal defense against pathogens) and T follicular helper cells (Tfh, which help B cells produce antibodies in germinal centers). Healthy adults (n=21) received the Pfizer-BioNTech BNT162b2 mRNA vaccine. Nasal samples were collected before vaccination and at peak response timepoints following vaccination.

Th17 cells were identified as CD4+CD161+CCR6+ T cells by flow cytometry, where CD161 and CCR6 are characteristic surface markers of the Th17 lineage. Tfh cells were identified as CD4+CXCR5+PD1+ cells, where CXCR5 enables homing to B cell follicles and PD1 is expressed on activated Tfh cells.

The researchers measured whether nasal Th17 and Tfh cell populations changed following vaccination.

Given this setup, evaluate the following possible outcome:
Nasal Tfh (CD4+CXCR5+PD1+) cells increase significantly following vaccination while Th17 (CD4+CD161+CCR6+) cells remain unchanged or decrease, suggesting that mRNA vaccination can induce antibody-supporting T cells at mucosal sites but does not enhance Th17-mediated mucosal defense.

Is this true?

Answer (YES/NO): NO